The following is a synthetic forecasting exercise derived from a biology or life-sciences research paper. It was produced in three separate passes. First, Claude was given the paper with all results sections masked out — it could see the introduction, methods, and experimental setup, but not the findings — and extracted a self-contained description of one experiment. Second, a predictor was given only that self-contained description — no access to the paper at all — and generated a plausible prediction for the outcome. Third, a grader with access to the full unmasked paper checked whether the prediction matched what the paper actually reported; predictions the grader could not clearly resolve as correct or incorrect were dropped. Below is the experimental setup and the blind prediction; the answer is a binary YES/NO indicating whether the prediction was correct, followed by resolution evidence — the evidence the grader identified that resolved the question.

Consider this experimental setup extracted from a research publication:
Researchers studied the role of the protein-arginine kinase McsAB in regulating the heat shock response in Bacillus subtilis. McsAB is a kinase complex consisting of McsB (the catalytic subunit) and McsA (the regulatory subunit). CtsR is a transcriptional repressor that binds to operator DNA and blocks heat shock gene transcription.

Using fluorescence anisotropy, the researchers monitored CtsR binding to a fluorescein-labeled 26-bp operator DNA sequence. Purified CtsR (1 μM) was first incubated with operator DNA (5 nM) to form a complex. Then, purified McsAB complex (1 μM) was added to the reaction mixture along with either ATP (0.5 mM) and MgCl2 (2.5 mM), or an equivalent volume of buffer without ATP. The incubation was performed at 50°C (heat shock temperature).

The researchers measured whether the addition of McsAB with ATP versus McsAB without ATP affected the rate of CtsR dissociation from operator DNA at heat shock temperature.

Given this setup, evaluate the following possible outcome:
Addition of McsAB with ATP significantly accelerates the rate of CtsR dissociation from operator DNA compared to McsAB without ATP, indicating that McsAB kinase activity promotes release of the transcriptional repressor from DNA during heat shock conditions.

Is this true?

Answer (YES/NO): YES